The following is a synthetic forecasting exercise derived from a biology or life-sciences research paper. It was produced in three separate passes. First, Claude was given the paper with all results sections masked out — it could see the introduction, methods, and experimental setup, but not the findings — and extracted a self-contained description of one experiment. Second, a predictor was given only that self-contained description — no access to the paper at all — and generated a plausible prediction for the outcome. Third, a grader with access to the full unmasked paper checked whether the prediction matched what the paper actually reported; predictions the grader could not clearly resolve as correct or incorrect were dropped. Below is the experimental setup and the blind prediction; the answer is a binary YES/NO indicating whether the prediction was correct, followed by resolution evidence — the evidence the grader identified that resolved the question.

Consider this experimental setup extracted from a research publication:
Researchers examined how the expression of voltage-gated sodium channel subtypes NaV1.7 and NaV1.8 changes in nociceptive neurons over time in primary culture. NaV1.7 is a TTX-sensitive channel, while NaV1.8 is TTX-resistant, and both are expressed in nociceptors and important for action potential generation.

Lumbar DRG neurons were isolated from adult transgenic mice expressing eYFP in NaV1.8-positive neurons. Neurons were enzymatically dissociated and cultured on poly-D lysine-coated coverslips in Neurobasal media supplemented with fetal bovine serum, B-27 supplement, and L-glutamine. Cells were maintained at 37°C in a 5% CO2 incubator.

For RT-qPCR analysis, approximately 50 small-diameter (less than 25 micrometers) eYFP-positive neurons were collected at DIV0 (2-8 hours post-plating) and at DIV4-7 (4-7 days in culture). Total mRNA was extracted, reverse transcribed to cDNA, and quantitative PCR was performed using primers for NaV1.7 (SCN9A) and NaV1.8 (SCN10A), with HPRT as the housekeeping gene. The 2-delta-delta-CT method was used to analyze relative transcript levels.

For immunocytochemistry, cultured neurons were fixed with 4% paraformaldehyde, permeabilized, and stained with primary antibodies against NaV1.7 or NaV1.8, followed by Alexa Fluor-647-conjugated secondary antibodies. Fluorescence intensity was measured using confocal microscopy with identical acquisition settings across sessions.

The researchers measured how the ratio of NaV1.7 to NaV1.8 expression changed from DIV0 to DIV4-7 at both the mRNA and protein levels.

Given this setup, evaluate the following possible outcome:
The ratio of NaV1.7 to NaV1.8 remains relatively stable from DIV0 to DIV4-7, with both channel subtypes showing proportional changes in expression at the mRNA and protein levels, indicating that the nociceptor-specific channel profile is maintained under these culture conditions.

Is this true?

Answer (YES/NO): NO